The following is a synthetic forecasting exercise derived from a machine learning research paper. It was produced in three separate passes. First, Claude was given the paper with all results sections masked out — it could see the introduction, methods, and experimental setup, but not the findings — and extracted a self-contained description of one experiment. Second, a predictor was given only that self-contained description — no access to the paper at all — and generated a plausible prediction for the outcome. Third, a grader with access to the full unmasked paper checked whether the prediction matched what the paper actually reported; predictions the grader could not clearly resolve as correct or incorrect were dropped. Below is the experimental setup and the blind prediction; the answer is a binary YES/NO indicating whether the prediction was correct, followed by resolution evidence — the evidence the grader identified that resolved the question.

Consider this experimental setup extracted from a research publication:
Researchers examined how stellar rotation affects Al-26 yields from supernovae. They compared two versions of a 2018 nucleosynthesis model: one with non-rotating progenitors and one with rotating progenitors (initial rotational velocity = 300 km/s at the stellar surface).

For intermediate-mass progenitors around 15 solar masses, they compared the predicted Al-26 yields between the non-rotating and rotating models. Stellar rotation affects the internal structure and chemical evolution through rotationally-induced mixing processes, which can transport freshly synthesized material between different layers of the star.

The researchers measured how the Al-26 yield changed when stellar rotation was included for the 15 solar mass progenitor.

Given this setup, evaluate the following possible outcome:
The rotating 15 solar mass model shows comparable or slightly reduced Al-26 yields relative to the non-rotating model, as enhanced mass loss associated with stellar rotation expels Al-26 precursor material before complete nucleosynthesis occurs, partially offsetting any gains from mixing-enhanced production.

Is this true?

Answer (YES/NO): NO